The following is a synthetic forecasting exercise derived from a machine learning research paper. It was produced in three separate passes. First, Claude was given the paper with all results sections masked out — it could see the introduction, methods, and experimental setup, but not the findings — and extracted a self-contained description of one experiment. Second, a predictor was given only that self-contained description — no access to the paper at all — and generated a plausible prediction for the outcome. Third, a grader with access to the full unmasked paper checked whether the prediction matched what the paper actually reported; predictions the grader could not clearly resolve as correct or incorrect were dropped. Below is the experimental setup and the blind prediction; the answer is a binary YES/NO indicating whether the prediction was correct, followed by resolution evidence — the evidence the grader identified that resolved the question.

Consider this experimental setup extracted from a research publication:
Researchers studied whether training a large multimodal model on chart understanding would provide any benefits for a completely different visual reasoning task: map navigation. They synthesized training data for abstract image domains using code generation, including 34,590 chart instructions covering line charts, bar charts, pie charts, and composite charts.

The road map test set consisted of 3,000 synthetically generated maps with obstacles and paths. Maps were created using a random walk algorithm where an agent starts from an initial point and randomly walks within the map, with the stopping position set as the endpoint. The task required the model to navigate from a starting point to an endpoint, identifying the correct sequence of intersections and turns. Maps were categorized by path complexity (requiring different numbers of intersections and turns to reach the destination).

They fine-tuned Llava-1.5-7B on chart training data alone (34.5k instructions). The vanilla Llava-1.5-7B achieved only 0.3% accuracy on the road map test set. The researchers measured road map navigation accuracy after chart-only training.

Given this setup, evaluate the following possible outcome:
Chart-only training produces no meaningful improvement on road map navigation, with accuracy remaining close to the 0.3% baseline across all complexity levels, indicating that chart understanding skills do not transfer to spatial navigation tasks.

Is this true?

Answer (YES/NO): NO